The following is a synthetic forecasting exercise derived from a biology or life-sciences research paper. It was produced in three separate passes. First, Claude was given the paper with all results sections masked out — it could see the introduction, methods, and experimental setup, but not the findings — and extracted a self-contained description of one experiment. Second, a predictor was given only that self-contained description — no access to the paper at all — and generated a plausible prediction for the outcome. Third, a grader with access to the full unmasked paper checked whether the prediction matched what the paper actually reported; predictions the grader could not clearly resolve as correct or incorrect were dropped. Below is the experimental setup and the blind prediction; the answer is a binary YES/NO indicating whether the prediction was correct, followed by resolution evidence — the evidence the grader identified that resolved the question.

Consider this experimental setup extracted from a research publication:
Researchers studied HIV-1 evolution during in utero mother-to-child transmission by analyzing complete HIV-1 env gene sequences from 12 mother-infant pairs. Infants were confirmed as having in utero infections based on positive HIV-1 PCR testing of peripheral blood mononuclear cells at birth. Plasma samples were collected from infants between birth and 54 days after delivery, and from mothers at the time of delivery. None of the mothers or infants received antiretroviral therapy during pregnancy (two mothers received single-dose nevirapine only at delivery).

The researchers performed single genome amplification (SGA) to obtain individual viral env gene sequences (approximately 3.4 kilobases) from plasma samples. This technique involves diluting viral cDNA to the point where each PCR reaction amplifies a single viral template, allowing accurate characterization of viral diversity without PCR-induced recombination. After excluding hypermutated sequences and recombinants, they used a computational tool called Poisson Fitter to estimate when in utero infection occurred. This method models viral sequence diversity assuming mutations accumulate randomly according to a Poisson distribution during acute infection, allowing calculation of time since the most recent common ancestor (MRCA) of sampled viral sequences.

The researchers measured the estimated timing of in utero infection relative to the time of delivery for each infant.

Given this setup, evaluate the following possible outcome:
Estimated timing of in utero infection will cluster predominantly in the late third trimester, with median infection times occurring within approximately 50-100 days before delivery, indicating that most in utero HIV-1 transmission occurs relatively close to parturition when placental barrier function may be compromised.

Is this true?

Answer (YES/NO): NO